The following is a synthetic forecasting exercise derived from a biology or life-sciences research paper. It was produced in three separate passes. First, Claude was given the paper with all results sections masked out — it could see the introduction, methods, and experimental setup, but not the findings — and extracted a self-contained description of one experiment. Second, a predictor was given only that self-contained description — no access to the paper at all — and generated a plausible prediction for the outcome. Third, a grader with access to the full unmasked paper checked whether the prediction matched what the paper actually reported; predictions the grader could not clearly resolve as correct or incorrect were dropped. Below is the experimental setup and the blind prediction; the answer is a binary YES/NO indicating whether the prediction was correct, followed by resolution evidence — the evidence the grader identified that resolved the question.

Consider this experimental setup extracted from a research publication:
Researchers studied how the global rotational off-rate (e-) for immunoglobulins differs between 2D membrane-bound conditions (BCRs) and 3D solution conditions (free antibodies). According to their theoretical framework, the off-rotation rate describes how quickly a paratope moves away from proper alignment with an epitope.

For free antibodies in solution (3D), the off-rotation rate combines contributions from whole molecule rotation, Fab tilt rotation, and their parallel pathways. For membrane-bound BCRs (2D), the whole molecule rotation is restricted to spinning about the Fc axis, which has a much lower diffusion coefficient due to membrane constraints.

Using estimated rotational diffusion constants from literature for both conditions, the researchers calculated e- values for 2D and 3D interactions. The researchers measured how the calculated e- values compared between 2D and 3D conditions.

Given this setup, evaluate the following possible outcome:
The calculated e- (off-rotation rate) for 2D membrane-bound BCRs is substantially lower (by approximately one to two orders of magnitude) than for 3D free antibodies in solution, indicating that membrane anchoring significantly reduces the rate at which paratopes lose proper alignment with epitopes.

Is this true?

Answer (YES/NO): NO